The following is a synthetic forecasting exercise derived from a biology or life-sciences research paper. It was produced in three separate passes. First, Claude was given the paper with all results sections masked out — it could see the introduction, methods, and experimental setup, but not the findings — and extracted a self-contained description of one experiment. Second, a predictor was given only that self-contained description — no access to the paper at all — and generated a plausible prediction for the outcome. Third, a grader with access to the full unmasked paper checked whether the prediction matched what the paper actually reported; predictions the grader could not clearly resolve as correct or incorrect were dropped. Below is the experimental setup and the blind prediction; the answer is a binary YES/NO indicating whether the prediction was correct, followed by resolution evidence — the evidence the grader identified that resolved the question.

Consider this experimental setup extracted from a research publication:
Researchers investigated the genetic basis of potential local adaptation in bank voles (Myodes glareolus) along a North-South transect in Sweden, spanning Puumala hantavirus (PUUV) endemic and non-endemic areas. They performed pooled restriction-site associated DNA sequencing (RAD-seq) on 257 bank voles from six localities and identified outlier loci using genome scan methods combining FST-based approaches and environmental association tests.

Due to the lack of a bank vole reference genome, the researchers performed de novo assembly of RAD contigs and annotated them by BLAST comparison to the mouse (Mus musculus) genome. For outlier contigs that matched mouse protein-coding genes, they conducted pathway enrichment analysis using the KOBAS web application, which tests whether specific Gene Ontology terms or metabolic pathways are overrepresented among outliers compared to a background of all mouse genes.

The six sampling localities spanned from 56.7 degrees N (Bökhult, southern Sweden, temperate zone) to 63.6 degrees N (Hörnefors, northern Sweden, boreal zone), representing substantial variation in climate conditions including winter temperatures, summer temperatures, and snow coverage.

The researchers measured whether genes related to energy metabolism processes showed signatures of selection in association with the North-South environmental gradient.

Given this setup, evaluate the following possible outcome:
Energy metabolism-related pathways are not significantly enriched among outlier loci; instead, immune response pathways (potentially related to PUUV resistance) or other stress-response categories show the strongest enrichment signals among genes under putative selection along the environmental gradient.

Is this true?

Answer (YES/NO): NO